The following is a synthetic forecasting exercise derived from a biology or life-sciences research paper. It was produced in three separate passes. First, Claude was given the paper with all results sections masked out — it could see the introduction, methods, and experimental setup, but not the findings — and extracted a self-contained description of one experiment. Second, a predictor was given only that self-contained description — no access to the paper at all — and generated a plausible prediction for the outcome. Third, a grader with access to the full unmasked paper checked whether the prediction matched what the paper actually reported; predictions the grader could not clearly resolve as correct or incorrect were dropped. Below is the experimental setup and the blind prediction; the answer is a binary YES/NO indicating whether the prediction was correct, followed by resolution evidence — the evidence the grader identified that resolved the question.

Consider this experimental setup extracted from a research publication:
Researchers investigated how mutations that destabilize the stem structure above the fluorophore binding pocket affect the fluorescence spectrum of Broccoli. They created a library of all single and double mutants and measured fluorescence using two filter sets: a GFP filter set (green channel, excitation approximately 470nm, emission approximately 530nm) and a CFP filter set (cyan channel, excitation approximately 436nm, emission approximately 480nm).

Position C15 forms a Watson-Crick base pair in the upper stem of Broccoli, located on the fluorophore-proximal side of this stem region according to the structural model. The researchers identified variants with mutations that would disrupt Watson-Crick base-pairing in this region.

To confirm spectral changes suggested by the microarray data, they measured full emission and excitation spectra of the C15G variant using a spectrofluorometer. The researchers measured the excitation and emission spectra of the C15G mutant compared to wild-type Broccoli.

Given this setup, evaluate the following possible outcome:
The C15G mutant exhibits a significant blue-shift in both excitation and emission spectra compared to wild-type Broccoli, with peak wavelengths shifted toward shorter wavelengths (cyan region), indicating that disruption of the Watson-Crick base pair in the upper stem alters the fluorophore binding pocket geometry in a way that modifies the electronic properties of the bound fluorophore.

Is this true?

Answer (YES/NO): NO